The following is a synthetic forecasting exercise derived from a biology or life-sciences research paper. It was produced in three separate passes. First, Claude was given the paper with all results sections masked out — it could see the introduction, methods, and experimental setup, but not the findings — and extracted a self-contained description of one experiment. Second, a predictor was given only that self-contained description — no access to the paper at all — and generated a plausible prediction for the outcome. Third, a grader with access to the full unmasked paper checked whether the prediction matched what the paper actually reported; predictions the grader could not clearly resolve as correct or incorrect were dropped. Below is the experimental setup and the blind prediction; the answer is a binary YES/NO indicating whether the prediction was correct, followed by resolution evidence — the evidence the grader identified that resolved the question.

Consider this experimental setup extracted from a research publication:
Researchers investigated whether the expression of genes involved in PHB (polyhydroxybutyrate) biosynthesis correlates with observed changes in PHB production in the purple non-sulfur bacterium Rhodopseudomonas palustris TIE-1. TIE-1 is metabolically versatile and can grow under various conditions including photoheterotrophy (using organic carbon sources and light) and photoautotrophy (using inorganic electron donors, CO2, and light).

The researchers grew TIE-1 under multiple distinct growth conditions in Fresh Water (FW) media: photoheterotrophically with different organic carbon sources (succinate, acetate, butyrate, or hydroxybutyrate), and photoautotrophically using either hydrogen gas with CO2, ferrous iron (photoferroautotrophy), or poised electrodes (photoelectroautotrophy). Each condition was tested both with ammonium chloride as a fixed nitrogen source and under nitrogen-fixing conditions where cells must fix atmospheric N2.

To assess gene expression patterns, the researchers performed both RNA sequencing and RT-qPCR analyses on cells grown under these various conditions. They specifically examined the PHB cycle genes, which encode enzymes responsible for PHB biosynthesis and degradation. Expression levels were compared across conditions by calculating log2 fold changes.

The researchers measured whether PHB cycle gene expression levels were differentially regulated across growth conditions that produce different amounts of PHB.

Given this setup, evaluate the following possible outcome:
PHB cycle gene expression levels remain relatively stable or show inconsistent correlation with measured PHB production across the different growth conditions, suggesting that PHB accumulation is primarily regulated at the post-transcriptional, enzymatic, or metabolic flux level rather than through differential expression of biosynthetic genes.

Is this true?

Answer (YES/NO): YES